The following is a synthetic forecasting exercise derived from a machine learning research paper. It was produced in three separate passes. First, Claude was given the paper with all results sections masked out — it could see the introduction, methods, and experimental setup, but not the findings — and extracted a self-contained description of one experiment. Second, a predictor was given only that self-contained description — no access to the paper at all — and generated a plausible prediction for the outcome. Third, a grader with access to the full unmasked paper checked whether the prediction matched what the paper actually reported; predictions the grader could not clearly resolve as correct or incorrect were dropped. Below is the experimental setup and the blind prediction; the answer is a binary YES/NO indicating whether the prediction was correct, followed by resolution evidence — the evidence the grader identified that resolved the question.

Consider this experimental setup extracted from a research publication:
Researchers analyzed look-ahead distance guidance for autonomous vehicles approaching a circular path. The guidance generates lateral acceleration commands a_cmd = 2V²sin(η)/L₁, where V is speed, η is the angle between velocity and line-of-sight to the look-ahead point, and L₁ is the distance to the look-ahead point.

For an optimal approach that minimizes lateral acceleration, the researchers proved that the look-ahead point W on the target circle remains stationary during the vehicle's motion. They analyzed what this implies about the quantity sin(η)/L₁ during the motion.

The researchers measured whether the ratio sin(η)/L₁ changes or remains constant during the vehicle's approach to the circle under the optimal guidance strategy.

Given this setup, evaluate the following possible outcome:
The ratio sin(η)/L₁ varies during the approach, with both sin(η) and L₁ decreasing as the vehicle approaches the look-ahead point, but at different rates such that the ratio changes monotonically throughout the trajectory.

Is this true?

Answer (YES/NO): NO